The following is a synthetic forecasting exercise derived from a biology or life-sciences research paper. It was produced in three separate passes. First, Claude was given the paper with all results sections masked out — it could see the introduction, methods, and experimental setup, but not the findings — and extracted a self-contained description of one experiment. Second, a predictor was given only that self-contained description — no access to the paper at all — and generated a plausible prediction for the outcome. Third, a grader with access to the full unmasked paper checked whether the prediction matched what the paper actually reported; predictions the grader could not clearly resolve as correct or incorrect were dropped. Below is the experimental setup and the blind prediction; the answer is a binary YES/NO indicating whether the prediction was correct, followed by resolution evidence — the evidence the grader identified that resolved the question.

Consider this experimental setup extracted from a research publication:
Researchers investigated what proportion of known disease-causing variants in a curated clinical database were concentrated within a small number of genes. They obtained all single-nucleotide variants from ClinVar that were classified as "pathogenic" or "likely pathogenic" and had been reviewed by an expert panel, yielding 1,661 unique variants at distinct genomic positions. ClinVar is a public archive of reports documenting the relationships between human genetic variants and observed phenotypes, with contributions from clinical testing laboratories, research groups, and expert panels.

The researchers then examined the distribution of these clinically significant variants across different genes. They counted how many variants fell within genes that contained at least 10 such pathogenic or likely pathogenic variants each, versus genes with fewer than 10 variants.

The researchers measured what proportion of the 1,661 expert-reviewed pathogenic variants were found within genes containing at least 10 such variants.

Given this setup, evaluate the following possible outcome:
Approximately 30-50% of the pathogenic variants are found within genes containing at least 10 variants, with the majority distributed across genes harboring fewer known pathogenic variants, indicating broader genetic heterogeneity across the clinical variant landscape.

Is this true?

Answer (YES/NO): NO